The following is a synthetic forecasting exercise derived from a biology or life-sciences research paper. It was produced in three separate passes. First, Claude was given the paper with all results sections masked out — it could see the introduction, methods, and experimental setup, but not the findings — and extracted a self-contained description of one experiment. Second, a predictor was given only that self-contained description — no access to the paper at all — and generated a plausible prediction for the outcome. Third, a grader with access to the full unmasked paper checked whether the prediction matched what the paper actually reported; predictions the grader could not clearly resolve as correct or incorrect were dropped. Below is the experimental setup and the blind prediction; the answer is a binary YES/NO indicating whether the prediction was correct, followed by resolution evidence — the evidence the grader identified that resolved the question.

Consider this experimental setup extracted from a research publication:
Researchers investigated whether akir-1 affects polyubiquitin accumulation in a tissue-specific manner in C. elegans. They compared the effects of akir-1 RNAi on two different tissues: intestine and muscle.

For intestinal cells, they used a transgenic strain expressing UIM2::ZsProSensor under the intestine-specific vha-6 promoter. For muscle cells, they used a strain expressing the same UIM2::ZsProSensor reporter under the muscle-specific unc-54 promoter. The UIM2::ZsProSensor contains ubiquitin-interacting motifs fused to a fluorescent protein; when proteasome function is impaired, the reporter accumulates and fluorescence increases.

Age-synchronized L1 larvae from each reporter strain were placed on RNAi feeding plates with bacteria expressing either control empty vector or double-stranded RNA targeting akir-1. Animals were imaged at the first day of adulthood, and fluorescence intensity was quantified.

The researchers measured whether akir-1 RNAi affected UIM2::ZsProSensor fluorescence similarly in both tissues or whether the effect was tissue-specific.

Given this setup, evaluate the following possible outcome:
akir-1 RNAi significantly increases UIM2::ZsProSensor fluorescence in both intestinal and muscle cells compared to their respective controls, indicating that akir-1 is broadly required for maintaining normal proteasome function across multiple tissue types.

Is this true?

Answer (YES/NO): NO